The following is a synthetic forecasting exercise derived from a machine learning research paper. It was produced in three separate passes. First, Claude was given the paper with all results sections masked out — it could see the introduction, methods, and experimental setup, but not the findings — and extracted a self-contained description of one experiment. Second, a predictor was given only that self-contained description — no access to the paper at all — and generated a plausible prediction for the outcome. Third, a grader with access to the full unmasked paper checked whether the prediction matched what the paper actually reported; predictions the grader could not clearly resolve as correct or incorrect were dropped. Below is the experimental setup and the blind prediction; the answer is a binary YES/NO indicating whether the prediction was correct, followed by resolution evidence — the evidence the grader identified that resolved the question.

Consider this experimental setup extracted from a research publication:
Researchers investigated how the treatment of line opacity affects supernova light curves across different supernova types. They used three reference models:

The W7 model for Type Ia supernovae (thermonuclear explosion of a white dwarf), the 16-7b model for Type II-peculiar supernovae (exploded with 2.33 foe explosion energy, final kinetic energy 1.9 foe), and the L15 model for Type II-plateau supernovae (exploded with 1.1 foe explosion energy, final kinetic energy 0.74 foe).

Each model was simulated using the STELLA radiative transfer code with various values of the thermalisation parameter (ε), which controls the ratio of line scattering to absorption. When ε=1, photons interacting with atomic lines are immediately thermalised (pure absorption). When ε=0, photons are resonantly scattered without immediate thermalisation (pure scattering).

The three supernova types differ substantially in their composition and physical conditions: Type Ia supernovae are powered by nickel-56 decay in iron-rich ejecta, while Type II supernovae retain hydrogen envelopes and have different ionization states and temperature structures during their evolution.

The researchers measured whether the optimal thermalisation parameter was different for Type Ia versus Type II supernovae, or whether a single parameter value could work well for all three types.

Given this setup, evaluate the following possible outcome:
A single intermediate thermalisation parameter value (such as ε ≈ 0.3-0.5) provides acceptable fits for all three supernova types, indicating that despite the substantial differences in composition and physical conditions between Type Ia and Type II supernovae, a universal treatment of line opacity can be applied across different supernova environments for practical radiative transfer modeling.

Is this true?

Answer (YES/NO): NO